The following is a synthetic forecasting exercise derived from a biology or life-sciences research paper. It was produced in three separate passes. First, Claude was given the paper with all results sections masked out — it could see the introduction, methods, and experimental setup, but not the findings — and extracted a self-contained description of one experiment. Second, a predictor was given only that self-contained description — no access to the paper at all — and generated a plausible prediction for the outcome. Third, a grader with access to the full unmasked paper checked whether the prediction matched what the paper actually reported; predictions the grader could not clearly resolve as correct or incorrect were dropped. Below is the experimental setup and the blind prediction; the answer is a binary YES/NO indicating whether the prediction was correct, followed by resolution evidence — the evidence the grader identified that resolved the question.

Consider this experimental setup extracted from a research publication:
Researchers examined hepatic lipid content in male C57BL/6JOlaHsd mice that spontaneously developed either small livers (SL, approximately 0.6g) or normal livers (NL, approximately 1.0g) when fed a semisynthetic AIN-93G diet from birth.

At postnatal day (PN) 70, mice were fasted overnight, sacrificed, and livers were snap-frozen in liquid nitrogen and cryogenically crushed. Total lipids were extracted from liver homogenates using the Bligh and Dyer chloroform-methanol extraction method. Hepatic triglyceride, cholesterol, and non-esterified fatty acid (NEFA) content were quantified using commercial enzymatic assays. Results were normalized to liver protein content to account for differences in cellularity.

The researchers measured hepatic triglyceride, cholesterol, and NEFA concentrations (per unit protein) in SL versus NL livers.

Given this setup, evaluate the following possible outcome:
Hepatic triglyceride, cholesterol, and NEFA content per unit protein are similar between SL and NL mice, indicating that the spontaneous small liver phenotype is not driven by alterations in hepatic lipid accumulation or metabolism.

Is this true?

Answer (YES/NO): NO